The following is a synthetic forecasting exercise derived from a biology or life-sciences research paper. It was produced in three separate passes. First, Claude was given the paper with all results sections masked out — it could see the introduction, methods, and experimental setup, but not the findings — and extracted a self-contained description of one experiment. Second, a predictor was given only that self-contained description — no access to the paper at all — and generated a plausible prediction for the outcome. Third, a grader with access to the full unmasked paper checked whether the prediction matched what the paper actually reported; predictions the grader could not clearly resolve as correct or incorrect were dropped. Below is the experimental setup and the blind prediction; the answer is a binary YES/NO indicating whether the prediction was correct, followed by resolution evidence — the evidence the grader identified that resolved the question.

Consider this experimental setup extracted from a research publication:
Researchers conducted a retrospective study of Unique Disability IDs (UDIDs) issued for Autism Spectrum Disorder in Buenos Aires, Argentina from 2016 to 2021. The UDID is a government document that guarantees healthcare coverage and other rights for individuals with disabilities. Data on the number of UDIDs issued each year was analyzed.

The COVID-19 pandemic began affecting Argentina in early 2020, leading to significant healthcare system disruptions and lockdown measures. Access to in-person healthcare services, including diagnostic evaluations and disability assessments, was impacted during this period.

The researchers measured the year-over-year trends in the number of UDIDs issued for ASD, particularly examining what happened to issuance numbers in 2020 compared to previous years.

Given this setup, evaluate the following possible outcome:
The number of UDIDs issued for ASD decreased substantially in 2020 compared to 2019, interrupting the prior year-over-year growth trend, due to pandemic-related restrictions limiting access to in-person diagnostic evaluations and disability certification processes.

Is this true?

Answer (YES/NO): YES